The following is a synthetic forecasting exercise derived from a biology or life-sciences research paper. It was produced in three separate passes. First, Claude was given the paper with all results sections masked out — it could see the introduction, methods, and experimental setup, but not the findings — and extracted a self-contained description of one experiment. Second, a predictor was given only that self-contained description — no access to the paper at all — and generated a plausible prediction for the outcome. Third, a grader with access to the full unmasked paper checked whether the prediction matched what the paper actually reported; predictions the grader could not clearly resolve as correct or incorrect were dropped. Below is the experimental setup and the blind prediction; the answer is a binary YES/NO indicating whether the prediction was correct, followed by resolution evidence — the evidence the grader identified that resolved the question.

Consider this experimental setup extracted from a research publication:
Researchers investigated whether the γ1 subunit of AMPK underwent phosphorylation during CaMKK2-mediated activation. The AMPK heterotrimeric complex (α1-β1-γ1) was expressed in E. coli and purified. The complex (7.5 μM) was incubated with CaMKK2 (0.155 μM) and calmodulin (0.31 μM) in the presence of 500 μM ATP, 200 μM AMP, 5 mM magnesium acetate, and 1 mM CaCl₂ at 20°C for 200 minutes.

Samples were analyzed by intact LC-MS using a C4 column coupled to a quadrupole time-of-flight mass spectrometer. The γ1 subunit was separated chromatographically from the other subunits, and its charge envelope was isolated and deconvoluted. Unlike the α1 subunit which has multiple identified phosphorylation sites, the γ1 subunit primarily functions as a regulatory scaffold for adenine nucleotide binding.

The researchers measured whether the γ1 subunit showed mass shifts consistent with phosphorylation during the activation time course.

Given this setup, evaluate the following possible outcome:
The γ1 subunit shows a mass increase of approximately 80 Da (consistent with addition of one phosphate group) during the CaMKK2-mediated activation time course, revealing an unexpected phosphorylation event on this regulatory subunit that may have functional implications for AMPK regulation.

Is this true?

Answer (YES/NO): NO